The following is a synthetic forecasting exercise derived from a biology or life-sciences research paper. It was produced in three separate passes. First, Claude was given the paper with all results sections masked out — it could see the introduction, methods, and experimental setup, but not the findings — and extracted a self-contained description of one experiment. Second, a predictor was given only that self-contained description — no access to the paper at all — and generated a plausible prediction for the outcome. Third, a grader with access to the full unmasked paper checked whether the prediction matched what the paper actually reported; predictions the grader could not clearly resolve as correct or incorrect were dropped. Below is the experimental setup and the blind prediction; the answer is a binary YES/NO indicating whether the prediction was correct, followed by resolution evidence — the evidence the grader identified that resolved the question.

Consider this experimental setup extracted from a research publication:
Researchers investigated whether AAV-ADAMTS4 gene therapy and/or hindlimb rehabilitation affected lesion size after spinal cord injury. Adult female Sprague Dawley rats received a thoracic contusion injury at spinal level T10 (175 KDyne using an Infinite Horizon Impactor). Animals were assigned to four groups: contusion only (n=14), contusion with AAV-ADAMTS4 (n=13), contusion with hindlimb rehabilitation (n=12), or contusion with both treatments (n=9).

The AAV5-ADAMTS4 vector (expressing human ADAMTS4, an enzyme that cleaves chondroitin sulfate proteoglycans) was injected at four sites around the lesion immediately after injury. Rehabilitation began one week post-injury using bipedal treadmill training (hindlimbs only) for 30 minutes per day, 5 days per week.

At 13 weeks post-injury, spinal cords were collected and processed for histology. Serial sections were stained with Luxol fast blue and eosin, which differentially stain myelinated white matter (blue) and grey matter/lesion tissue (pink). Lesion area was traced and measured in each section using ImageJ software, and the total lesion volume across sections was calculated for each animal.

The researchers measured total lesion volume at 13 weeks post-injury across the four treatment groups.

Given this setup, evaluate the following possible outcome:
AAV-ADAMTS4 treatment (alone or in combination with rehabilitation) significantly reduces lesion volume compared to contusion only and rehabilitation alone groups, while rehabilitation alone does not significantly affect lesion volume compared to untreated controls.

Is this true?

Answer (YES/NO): YES